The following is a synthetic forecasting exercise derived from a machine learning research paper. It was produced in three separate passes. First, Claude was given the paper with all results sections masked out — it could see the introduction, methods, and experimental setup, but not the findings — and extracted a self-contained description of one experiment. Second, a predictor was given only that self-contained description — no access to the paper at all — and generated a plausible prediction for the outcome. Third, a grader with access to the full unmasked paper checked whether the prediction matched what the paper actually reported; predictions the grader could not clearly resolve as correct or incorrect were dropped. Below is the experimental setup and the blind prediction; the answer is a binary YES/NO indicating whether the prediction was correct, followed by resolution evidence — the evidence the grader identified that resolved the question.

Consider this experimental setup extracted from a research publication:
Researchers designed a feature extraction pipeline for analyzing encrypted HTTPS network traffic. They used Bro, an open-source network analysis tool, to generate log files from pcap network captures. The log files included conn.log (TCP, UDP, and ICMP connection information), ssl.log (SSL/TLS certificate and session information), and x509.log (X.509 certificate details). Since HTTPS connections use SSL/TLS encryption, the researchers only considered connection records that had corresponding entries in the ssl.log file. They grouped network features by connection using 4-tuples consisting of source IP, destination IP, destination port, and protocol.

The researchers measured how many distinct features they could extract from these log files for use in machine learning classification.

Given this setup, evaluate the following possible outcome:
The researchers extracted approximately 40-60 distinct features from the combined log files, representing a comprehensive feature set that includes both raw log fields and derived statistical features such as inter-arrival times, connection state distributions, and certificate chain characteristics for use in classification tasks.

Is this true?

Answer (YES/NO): NO